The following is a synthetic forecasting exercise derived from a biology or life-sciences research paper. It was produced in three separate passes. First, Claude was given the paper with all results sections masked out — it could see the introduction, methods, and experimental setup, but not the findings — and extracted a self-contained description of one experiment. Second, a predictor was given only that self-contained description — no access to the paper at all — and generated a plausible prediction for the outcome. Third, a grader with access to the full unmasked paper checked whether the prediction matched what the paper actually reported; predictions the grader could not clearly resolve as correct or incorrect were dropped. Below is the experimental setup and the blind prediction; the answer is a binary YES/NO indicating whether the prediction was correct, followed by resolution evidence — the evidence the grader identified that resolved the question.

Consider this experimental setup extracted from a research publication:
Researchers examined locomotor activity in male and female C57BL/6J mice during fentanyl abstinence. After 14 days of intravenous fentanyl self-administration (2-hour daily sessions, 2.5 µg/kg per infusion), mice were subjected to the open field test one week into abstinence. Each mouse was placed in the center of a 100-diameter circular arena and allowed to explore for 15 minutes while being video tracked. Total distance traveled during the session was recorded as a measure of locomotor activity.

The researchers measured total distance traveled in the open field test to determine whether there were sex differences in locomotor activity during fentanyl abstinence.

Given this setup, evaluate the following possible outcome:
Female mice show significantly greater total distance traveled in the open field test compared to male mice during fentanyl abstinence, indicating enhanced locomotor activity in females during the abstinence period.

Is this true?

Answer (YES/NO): NO